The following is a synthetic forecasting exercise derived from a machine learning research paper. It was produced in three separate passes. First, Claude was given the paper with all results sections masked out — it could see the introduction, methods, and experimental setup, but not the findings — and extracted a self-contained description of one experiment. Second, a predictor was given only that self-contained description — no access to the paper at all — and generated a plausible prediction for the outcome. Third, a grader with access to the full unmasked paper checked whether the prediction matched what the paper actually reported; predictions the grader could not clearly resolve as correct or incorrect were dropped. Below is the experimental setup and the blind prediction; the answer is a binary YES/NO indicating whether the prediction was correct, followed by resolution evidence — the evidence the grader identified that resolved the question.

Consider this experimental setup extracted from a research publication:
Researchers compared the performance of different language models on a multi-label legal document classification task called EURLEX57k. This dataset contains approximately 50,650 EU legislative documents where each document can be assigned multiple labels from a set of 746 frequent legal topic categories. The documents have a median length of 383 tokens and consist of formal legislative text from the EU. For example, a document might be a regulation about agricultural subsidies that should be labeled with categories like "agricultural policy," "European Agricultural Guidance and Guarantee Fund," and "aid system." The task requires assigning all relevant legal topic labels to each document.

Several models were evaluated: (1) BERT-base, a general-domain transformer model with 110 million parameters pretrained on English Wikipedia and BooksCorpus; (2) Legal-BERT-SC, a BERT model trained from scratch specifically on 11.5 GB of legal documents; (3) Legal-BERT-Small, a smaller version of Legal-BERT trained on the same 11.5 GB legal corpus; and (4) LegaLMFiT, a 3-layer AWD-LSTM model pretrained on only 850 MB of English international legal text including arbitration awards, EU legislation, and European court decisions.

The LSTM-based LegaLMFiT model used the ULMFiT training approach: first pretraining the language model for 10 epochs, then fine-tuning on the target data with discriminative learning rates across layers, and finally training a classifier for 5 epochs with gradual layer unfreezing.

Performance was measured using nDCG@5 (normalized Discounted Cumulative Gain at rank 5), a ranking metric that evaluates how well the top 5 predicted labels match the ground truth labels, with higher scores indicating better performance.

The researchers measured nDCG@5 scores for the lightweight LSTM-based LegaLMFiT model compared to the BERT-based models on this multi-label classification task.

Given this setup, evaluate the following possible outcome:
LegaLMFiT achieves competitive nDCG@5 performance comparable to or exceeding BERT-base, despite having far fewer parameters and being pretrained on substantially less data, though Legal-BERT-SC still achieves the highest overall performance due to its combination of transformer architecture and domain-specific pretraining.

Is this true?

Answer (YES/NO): NO